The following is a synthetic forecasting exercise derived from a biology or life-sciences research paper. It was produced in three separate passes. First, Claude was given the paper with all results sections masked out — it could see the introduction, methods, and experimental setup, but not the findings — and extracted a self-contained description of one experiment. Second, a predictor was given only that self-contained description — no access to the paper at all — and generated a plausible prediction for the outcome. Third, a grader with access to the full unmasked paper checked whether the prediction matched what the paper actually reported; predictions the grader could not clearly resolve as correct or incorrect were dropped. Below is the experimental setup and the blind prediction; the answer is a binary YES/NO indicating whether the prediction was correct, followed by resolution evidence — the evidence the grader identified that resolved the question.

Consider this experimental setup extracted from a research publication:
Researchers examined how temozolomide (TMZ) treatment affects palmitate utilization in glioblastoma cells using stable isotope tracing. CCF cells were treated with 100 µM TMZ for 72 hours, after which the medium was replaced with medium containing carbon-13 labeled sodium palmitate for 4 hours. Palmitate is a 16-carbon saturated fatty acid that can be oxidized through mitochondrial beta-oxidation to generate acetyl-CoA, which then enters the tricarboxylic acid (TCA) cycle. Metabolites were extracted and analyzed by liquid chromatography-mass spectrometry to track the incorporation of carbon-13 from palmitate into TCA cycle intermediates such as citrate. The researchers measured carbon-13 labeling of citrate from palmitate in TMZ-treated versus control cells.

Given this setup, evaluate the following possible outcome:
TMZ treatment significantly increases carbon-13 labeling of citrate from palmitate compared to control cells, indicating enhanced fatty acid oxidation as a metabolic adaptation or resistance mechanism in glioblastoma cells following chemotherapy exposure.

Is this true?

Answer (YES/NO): YES